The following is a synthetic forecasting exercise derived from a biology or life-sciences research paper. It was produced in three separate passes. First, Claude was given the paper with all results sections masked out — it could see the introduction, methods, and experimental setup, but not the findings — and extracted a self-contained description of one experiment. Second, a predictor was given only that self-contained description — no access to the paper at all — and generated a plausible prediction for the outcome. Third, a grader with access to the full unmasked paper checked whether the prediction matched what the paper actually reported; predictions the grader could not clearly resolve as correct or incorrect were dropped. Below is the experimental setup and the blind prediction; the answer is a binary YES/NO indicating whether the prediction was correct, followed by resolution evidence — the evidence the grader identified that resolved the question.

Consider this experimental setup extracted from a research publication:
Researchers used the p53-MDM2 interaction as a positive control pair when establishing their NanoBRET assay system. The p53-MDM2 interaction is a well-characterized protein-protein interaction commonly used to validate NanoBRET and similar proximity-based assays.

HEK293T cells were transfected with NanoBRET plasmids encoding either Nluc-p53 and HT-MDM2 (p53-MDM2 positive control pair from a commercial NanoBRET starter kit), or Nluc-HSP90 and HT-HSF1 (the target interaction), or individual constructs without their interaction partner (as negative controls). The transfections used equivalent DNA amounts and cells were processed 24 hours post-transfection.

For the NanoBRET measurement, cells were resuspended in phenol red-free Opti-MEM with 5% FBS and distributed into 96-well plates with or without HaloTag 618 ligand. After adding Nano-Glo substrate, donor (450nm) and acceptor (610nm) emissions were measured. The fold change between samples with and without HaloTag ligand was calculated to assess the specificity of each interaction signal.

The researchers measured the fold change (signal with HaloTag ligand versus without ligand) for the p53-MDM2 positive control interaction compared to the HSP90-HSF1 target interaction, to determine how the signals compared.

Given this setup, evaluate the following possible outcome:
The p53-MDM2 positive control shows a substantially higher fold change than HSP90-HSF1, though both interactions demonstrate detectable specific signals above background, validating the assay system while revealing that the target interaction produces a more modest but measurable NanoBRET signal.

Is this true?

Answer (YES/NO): YES